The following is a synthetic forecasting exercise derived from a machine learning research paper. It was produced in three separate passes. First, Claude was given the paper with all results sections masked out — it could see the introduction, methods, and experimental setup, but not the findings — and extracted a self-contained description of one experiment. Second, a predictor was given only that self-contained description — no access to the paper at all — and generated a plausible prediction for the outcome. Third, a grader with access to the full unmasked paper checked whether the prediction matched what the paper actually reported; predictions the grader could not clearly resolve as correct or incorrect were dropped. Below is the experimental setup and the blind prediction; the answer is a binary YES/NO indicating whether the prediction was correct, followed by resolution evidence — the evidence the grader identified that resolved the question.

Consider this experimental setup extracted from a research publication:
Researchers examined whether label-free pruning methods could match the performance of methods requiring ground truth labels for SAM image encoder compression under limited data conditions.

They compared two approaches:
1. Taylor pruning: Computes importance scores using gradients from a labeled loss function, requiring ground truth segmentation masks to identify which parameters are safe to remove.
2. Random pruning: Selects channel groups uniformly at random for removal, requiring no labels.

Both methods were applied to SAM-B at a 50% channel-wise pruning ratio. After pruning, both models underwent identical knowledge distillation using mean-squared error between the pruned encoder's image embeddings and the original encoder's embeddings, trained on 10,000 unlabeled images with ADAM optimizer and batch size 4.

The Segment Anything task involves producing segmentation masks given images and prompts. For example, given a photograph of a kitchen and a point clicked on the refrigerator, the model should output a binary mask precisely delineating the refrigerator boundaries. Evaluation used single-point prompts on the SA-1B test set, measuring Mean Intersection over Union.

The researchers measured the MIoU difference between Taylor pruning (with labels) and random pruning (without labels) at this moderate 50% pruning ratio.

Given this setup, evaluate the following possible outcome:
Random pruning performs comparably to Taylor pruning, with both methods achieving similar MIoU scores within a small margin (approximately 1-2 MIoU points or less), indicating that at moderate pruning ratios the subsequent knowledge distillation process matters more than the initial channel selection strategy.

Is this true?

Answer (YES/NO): YES